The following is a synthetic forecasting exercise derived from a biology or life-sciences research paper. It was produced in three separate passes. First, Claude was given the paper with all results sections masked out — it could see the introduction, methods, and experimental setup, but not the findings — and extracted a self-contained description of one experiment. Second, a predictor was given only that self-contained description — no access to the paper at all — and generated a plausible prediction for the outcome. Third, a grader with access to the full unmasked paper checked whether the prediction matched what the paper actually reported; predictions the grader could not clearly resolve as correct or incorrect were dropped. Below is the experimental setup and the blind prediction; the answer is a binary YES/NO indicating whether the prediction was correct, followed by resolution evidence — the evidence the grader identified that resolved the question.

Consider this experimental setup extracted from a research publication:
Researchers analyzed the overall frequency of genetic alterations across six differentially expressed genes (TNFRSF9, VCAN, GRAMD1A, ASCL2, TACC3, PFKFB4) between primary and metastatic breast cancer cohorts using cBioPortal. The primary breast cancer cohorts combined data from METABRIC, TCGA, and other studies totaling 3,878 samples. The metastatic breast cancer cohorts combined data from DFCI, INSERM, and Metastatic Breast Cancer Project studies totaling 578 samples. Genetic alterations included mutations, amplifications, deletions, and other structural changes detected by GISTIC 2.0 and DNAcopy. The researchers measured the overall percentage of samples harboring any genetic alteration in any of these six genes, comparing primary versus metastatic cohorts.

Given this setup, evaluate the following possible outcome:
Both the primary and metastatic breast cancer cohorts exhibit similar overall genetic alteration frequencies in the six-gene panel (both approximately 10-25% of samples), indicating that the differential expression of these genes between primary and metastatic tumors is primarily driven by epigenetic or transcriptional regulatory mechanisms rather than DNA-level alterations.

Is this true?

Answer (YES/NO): NO